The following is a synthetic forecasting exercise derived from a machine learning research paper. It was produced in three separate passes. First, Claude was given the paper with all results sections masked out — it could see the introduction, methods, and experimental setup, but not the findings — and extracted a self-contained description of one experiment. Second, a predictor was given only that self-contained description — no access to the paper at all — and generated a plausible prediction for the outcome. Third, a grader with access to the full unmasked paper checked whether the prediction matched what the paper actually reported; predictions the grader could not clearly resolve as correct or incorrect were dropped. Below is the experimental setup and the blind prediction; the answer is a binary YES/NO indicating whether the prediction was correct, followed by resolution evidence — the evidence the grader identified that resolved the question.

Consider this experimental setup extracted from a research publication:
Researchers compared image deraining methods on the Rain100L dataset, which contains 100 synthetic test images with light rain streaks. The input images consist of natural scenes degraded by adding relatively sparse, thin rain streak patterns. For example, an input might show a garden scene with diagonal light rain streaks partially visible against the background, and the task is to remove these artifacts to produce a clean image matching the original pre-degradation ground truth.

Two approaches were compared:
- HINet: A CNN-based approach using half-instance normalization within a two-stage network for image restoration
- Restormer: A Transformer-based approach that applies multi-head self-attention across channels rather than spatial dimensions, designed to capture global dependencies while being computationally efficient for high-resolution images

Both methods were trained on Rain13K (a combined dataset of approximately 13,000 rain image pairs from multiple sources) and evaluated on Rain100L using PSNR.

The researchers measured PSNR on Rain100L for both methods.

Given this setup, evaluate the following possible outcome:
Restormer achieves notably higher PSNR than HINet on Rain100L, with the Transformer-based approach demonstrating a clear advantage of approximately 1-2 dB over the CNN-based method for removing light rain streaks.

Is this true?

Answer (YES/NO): YES